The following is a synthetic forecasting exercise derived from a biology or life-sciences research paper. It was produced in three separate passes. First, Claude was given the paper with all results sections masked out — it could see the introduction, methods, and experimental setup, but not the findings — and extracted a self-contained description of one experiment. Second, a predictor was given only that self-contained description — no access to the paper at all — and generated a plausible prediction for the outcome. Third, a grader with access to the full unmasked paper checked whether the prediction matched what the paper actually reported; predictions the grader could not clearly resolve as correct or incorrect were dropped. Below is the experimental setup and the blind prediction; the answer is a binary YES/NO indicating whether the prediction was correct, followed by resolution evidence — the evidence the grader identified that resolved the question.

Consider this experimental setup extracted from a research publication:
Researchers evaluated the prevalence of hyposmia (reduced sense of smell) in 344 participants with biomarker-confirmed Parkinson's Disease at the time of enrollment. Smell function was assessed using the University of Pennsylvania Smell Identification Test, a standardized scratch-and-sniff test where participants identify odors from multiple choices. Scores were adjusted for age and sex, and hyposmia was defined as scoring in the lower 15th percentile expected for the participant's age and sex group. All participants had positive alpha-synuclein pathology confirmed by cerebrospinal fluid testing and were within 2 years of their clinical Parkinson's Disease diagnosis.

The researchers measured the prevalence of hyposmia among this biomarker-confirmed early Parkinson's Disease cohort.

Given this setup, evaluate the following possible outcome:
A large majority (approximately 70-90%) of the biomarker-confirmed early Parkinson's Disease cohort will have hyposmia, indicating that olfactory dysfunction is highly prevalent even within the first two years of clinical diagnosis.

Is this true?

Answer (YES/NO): YES